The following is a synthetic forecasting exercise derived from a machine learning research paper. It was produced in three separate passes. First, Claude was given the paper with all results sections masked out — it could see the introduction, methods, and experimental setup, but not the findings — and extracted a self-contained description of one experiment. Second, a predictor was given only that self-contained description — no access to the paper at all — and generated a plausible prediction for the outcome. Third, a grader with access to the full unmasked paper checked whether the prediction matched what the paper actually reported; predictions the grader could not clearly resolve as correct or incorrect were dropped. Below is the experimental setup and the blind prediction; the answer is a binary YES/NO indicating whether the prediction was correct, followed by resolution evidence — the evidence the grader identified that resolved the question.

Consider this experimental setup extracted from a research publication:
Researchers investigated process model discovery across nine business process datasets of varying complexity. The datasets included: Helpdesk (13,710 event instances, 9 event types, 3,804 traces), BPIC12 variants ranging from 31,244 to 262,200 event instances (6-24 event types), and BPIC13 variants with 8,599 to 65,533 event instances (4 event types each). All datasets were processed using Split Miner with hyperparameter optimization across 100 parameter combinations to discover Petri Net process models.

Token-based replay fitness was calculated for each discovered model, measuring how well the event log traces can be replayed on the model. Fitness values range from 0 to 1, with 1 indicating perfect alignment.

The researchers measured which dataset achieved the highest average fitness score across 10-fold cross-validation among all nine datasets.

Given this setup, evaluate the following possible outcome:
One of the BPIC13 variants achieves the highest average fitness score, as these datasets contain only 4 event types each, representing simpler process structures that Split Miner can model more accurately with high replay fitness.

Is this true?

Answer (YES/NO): NO